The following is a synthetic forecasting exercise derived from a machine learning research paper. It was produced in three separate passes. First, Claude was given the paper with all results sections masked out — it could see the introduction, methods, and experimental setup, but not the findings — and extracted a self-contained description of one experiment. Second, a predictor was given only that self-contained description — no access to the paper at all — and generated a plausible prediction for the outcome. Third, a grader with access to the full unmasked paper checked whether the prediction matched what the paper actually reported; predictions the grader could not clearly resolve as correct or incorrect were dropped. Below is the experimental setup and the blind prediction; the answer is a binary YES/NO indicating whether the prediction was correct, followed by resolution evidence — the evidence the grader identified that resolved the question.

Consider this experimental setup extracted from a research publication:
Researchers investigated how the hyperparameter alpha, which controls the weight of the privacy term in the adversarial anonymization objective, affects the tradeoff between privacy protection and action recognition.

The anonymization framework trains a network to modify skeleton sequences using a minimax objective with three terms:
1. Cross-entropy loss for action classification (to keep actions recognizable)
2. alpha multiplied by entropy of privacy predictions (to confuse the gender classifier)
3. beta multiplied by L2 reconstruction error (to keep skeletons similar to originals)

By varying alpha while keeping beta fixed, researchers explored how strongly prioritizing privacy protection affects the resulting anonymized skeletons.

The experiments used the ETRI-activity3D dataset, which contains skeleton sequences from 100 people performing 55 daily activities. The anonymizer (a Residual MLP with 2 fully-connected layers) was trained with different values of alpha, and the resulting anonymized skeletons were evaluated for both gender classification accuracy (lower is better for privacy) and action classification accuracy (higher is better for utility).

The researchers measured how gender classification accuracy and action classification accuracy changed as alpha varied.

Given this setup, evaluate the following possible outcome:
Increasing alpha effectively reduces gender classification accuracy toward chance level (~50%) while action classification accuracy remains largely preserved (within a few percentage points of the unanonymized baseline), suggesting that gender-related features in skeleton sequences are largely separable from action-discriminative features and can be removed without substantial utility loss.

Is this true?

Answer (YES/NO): YES